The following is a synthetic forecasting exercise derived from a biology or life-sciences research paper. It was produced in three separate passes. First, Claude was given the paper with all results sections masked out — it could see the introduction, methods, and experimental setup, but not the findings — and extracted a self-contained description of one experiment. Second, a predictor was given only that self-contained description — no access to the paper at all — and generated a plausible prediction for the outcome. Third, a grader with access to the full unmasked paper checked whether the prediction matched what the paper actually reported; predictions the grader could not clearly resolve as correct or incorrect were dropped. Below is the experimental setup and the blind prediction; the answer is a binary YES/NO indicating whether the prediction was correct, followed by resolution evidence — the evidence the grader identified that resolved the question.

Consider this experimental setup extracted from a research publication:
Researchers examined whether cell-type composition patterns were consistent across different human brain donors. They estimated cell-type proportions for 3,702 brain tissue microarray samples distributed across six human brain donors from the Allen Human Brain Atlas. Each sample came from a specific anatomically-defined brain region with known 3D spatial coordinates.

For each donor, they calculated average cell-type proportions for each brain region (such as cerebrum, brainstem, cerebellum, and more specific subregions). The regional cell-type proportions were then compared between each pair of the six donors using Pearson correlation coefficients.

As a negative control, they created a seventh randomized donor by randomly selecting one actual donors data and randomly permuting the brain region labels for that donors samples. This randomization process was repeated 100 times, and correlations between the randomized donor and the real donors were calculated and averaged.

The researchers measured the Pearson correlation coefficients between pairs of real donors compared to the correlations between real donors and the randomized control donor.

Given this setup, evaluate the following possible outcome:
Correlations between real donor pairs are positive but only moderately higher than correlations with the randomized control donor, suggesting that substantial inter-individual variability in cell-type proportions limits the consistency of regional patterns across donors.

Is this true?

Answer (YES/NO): NO